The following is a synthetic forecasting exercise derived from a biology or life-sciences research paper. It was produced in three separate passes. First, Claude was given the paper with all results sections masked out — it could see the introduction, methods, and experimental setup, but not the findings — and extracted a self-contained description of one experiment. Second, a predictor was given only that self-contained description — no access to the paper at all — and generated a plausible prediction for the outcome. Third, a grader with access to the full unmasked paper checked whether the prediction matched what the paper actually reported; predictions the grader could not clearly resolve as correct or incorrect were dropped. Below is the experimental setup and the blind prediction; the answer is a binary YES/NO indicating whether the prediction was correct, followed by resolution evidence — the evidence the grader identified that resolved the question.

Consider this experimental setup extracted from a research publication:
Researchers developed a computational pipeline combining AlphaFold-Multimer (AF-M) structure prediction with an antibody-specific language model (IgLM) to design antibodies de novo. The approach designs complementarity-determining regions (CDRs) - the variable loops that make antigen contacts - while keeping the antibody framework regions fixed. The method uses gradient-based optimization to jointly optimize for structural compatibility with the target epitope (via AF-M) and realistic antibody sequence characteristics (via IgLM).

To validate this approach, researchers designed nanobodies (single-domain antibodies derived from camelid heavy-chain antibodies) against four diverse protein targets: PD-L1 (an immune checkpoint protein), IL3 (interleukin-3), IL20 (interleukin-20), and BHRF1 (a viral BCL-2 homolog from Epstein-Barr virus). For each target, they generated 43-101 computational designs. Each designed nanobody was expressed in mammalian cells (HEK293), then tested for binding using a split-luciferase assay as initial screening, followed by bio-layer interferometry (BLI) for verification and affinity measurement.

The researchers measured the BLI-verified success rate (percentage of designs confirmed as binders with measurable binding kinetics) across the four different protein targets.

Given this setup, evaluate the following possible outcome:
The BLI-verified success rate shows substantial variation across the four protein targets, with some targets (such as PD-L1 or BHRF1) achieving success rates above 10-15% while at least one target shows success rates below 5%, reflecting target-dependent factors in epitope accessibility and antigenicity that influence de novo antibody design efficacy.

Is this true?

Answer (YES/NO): YES